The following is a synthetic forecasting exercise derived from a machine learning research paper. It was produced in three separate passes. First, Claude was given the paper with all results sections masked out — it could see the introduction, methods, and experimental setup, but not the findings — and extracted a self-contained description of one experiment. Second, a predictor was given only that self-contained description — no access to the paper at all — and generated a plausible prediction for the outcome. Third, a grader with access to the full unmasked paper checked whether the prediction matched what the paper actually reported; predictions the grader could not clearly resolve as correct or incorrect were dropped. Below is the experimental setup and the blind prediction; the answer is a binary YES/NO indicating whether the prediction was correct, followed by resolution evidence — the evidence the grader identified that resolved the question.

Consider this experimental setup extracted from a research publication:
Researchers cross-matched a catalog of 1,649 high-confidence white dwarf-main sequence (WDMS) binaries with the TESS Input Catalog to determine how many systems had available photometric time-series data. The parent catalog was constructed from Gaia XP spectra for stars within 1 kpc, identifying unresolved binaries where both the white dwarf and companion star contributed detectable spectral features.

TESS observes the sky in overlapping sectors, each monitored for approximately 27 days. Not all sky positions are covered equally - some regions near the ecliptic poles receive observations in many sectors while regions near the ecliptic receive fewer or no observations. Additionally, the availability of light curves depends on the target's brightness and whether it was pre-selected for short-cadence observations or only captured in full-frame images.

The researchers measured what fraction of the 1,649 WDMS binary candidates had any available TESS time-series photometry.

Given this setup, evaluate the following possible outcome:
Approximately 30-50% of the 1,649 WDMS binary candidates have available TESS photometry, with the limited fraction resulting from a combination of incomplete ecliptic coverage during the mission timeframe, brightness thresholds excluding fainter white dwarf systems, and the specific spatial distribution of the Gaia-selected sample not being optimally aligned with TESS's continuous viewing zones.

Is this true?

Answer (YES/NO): YES